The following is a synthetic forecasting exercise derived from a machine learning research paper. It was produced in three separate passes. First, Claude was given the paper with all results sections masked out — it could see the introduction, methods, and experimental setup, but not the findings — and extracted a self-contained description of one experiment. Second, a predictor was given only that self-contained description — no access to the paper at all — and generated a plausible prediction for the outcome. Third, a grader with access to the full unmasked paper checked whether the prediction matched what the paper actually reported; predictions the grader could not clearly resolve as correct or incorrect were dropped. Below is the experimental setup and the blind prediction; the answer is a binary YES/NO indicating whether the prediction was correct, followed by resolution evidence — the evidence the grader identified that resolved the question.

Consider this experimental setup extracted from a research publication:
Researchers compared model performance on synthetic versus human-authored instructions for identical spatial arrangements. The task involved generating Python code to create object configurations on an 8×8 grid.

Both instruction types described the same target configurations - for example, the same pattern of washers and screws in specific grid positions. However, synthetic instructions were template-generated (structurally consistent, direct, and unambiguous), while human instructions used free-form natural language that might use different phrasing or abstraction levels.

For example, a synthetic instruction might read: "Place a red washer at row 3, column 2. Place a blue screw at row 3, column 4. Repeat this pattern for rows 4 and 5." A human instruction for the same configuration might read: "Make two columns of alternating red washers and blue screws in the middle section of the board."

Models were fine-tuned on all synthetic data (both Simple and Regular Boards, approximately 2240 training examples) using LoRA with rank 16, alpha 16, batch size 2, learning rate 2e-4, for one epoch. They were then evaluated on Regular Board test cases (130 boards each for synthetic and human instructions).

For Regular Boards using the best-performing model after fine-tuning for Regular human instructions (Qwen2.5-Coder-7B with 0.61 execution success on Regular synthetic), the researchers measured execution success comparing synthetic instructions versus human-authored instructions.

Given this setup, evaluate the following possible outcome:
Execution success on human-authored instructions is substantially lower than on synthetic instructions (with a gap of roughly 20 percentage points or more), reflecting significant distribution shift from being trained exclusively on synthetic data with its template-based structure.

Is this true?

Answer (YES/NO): YES